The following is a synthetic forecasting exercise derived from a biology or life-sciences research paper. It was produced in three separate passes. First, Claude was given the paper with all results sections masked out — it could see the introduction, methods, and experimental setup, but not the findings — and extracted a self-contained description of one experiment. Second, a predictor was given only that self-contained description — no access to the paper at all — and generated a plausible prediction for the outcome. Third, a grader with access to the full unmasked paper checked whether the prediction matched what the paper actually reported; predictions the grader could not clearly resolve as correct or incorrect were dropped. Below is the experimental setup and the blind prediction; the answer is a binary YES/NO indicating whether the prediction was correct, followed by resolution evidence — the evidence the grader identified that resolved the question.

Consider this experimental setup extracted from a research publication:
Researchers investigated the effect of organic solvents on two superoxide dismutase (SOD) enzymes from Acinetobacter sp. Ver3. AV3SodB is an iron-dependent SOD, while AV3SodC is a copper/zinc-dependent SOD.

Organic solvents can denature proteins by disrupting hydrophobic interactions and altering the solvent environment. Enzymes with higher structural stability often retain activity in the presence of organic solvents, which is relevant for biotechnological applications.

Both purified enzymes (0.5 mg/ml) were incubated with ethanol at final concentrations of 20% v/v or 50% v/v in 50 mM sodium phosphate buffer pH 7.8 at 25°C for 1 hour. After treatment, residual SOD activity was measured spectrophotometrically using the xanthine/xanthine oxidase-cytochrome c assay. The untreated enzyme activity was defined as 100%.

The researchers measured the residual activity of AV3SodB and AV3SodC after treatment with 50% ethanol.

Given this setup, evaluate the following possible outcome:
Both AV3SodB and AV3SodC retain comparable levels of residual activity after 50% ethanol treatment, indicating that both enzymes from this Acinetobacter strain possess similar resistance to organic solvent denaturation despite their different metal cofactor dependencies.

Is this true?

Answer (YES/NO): NO